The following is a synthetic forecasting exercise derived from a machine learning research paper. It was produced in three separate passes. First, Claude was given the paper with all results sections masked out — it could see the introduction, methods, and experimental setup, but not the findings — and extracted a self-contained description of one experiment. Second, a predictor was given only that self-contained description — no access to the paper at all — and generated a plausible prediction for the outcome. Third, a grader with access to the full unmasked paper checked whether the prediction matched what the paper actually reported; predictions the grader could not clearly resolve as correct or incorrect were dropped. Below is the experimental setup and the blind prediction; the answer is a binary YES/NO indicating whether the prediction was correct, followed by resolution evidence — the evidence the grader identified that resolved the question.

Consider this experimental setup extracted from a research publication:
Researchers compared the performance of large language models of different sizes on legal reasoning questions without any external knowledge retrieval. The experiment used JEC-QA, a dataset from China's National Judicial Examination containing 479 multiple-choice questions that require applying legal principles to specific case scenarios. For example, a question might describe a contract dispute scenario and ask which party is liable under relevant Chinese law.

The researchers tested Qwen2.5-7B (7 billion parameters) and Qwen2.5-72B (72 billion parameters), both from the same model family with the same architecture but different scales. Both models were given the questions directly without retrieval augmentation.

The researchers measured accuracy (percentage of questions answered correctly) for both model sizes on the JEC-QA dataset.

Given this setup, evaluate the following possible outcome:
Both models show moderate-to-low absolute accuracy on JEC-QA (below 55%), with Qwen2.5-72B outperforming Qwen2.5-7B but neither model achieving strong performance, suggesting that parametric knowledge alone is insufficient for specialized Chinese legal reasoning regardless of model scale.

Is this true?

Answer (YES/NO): NO